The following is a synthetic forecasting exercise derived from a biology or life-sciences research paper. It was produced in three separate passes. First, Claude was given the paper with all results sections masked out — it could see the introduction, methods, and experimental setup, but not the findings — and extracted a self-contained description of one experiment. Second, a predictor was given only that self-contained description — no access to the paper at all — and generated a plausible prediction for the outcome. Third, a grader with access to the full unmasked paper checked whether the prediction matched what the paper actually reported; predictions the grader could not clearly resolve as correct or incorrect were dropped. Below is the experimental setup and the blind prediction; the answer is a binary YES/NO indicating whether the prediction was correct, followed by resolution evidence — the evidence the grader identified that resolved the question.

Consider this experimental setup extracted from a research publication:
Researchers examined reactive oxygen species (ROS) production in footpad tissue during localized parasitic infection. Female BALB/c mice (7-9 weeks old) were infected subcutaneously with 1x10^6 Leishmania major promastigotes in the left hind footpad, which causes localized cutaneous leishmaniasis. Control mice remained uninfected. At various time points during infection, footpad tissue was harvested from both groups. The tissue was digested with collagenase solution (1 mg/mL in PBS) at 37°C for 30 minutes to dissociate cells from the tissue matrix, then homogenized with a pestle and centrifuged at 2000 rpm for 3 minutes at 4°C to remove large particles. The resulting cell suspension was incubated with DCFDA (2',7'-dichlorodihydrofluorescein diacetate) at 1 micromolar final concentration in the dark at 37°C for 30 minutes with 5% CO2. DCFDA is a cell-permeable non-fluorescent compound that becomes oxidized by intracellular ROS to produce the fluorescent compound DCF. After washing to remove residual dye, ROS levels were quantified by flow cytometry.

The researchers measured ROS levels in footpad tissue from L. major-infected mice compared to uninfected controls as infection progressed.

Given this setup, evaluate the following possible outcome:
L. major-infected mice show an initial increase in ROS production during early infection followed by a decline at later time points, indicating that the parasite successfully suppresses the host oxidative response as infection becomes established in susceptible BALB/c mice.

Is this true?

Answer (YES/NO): NO